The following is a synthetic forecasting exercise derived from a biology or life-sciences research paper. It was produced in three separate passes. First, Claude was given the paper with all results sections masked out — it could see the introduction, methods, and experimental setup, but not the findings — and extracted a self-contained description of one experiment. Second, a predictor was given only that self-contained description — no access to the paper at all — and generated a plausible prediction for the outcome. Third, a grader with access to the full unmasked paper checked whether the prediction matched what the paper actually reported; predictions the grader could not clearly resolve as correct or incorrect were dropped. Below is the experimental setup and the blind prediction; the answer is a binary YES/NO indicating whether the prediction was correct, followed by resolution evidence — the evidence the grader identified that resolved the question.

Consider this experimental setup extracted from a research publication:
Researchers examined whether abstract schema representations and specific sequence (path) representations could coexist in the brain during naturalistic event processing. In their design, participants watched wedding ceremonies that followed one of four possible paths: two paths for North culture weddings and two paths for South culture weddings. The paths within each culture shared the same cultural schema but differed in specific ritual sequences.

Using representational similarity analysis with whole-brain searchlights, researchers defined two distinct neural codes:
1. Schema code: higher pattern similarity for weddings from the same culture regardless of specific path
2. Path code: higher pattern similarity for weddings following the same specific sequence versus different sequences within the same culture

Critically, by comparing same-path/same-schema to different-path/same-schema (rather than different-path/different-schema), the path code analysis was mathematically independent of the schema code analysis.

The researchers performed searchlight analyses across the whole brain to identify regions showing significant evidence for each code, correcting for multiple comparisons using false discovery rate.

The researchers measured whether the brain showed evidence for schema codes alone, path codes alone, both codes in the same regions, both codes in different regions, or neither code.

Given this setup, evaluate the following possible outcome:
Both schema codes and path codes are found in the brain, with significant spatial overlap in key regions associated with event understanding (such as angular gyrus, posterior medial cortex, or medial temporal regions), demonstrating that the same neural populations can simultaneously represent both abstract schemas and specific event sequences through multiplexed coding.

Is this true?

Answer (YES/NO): NO